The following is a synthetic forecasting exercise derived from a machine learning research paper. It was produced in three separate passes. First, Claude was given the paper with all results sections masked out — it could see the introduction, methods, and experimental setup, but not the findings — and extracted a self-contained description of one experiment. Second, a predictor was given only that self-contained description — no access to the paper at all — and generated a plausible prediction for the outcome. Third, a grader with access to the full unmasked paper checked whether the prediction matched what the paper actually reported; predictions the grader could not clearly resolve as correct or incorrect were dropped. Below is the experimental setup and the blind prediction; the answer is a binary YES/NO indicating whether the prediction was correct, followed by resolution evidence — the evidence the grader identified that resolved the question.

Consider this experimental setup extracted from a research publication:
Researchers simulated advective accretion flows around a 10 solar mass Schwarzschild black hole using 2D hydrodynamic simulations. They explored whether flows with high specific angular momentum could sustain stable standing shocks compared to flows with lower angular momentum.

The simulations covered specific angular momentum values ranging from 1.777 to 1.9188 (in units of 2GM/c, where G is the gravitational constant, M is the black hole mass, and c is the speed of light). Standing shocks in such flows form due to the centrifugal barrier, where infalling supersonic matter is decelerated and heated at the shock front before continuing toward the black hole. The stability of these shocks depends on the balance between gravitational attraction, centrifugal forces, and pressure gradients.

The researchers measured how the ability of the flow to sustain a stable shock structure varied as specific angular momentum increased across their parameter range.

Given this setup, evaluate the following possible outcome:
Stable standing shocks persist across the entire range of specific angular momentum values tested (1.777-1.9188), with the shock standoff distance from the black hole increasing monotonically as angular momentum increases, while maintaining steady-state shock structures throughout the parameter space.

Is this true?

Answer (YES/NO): NO